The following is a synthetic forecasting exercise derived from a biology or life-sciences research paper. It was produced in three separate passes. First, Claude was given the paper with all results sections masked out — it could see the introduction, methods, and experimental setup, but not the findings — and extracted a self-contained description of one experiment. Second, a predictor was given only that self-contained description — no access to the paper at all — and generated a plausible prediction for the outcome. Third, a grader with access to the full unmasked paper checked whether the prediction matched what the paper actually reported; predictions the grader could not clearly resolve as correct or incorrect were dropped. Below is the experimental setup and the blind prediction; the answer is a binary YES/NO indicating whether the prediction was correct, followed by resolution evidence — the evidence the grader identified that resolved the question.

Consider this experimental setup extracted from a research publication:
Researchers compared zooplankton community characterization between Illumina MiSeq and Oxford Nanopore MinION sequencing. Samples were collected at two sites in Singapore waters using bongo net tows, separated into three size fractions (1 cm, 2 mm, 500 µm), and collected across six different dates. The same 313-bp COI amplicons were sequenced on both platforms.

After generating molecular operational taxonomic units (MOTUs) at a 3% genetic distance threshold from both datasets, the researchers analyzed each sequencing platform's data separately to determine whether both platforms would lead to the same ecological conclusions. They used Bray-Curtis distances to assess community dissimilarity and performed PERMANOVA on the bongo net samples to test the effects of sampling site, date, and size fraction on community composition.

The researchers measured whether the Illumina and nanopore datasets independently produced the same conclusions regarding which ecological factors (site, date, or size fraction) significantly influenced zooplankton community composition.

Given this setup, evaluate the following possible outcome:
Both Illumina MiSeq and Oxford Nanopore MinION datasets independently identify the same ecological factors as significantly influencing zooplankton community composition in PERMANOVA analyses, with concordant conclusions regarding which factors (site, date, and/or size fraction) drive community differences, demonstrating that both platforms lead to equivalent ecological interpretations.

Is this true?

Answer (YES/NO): YES